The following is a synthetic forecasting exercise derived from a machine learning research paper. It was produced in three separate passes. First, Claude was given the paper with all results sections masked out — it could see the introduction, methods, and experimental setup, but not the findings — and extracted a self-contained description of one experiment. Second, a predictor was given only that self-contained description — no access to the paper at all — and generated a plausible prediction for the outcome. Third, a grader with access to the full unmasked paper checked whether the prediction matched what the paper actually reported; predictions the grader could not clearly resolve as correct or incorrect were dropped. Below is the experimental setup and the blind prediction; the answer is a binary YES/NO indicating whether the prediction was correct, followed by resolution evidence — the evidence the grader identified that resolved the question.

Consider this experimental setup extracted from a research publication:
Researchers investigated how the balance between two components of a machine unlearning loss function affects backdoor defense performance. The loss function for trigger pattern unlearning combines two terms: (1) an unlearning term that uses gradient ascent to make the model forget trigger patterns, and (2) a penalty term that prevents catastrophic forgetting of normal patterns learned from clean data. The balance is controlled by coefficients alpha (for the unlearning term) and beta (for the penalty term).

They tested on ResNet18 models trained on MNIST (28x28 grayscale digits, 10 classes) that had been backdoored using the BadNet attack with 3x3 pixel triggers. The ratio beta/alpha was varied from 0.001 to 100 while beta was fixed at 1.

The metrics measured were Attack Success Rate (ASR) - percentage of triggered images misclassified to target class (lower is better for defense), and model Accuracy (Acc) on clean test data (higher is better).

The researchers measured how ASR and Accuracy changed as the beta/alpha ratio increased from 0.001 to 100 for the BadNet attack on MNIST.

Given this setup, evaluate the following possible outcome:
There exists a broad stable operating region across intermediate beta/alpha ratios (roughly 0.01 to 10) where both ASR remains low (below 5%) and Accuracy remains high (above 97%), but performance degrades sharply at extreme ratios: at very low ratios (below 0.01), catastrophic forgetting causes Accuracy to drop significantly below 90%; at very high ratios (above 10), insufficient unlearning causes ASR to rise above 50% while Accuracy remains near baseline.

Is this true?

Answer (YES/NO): NO